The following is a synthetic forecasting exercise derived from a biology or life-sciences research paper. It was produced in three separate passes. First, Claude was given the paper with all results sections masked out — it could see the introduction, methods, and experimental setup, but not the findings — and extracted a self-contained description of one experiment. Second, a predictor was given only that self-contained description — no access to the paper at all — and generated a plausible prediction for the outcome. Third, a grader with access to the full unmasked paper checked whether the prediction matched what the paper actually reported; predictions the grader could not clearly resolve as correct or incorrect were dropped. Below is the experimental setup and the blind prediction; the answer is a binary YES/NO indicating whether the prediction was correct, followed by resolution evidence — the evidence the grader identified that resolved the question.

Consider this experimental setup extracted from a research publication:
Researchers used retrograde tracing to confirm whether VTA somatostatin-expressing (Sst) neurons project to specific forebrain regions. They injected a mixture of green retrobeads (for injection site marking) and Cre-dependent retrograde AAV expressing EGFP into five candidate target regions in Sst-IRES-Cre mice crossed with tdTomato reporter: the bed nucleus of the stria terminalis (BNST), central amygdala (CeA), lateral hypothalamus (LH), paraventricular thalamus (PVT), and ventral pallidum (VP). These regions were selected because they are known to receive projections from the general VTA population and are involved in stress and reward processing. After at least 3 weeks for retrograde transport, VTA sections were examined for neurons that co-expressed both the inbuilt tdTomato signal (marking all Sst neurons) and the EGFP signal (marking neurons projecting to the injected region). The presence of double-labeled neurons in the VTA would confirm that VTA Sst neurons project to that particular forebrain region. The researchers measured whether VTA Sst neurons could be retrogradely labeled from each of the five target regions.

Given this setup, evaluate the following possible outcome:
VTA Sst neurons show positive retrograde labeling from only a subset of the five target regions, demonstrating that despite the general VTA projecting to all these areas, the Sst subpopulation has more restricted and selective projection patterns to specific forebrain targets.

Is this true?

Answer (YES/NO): NO